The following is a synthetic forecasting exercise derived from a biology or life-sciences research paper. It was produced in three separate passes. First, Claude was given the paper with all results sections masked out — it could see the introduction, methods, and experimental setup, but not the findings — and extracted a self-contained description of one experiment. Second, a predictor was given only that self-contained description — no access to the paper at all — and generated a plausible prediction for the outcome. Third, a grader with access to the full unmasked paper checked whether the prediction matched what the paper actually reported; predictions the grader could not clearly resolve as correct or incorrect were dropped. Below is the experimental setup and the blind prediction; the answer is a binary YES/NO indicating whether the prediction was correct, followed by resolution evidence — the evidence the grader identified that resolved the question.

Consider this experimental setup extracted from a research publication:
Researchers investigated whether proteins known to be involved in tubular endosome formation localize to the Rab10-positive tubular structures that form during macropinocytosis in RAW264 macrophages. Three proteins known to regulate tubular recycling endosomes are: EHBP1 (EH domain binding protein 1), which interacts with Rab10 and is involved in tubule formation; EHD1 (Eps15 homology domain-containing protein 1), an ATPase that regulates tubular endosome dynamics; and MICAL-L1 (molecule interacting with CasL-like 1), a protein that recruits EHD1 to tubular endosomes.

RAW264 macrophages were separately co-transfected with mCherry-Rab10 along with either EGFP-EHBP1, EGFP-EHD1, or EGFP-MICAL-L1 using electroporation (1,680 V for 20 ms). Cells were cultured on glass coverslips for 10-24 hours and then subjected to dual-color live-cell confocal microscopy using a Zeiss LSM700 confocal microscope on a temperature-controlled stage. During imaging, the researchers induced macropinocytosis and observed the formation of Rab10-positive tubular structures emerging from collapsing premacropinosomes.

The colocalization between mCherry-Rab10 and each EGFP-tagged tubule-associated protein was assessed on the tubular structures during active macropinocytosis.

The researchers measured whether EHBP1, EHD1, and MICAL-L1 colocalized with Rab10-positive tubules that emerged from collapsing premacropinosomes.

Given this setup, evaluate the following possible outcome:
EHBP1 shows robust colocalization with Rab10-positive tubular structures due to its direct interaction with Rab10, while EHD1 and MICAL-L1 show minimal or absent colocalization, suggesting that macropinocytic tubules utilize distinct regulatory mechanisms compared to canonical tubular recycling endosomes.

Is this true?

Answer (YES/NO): NO